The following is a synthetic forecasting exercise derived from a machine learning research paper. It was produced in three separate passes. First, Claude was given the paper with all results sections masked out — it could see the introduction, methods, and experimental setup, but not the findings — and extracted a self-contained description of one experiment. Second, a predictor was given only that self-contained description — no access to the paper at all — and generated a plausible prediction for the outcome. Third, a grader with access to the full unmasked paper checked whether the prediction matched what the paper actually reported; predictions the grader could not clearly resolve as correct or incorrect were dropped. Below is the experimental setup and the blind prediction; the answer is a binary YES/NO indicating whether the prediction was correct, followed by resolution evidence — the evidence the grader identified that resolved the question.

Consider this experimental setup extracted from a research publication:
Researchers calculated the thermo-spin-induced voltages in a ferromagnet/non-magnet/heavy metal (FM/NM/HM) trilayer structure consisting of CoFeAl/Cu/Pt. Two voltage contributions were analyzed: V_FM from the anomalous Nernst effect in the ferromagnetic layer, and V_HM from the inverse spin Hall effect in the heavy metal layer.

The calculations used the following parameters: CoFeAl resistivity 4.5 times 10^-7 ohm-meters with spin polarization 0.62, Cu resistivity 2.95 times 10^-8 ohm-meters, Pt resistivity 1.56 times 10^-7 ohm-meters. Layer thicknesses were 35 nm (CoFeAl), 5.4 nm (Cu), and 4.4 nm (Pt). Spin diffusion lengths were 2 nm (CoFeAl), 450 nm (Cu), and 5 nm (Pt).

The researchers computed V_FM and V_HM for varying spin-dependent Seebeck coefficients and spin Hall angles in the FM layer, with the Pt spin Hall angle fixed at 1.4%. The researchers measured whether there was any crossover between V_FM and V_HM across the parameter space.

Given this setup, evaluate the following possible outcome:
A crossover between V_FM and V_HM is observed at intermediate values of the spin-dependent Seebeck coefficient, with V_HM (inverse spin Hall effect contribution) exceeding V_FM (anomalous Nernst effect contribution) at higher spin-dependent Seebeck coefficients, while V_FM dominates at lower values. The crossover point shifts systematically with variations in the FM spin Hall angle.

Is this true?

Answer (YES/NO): NO